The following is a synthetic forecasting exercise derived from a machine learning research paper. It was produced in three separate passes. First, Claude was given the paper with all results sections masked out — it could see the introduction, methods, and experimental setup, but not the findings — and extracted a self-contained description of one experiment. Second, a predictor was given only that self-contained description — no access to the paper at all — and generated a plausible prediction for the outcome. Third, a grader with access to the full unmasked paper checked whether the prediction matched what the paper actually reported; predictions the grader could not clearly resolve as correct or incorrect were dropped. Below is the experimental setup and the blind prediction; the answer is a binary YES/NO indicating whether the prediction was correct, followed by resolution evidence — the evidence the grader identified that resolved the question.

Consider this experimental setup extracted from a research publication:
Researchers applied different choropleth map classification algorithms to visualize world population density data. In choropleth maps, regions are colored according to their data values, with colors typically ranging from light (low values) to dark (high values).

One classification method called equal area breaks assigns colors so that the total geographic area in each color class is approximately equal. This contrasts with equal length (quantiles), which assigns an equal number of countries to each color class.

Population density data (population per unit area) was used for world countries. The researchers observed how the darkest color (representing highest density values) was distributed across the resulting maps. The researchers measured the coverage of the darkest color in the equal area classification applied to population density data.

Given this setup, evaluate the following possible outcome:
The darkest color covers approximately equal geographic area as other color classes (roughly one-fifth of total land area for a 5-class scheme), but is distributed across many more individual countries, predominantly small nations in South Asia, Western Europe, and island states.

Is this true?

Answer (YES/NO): NO